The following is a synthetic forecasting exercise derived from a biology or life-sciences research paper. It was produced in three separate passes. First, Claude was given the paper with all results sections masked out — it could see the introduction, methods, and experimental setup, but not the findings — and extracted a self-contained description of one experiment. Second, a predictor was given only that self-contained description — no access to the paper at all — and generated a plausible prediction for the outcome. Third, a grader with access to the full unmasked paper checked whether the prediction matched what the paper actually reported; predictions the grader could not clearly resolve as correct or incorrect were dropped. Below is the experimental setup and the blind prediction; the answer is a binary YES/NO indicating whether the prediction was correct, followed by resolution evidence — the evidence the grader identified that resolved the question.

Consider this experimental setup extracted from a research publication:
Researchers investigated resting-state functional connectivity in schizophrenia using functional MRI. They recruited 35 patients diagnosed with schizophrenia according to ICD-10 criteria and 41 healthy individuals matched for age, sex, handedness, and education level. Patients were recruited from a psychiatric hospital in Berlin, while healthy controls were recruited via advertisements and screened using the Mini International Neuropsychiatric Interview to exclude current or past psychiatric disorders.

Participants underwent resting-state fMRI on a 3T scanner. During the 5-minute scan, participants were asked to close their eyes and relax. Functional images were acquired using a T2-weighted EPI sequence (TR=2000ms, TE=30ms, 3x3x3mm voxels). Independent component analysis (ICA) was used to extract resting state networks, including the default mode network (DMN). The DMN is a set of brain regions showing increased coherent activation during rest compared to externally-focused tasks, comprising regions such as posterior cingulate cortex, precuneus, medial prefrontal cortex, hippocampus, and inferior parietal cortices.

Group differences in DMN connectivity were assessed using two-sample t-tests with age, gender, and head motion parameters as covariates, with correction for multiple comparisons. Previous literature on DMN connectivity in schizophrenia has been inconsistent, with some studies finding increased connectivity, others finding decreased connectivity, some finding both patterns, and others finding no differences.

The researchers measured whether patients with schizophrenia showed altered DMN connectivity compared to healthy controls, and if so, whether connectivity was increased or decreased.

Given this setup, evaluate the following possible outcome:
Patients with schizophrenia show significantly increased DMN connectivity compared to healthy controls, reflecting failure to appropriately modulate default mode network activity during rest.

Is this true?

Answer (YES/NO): NO